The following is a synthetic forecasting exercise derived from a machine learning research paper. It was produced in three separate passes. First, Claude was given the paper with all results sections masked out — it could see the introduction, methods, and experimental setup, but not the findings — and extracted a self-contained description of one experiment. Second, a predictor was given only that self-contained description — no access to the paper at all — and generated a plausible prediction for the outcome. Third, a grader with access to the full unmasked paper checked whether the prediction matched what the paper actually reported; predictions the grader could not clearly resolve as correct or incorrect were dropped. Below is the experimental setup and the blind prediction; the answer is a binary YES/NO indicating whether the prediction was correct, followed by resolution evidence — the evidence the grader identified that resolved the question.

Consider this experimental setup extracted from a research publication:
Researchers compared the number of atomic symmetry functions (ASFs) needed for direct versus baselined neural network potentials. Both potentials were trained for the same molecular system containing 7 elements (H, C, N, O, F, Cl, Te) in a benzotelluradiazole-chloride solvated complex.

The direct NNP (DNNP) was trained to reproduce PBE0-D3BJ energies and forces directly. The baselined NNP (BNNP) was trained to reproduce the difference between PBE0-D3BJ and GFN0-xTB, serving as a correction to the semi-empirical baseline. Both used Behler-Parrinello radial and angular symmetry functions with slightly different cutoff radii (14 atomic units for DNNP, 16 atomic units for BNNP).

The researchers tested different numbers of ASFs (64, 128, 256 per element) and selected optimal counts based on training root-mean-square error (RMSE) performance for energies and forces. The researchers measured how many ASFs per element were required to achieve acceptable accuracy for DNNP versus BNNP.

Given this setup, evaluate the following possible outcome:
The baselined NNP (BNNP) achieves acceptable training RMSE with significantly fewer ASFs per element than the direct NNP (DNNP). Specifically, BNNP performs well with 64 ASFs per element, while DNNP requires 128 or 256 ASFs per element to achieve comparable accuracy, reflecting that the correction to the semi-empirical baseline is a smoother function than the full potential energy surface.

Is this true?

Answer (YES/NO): NO